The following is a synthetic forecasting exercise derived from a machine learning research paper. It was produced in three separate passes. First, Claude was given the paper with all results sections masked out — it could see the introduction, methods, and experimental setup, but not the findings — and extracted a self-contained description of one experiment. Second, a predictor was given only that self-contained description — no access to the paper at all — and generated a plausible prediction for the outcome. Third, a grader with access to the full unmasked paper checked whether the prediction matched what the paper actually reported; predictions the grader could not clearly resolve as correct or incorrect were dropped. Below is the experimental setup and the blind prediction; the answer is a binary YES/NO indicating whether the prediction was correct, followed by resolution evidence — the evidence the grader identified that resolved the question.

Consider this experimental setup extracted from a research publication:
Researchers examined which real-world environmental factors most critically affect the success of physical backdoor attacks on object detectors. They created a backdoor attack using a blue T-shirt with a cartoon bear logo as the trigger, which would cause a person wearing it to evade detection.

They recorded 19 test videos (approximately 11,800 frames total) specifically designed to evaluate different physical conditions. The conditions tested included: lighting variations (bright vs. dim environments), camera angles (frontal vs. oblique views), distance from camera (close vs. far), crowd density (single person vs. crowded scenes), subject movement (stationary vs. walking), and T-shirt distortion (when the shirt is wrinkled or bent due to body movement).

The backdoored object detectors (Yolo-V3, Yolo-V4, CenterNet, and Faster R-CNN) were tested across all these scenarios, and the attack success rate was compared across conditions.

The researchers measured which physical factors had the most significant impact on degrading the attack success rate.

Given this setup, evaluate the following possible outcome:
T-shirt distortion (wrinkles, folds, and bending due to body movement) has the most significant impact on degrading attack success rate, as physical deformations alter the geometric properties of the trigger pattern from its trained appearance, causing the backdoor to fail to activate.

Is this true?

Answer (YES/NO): NO